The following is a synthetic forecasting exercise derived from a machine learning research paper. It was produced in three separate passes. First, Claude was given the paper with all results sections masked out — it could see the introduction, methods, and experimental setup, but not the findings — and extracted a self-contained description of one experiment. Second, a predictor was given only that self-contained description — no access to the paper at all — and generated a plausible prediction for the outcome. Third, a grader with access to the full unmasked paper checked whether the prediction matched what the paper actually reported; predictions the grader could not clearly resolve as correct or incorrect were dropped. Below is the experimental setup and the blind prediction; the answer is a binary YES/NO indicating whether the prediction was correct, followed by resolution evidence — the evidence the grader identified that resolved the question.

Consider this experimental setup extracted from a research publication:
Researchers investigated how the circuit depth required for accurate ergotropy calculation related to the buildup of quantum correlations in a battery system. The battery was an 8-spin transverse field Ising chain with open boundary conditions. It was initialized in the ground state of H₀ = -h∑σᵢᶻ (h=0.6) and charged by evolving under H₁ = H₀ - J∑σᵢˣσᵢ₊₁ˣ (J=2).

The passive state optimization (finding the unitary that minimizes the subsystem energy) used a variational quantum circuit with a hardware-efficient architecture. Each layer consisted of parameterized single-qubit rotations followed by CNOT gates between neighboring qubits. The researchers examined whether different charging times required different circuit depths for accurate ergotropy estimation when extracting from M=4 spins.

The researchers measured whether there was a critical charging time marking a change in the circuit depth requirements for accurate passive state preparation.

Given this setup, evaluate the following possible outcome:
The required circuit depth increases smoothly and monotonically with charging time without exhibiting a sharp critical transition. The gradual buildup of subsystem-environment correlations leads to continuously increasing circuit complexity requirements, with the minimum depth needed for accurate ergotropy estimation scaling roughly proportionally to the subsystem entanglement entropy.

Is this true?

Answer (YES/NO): NO